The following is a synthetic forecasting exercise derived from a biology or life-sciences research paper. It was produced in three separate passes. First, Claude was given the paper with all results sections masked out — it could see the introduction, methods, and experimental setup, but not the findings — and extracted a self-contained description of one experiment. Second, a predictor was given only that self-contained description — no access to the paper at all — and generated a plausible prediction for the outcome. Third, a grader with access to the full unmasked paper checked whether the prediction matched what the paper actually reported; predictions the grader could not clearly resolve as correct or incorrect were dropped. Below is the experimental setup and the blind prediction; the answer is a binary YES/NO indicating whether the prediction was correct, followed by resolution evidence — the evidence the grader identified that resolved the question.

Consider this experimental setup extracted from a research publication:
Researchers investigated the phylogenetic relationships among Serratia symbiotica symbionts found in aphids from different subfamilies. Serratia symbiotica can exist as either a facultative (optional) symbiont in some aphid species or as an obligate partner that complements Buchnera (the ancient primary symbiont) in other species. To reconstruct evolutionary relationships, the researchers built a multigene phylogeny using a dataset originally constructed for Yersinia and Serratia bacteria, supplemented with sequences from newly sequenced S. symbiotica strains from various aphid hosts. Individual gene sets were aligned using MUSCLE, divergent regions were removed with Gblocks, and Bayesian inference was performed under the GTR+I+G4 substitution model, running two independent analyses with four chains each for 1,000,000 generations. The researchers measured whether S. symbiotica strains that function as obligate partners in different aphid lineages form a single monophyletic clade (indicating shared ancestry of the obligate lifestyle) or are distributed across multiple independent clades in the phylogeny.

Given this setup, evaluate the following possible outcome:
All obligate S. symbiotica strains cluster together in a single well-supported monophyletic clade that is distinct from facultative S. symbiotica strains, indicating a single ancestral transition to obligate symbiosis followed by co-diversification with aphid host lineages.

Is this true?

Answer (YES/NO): NO